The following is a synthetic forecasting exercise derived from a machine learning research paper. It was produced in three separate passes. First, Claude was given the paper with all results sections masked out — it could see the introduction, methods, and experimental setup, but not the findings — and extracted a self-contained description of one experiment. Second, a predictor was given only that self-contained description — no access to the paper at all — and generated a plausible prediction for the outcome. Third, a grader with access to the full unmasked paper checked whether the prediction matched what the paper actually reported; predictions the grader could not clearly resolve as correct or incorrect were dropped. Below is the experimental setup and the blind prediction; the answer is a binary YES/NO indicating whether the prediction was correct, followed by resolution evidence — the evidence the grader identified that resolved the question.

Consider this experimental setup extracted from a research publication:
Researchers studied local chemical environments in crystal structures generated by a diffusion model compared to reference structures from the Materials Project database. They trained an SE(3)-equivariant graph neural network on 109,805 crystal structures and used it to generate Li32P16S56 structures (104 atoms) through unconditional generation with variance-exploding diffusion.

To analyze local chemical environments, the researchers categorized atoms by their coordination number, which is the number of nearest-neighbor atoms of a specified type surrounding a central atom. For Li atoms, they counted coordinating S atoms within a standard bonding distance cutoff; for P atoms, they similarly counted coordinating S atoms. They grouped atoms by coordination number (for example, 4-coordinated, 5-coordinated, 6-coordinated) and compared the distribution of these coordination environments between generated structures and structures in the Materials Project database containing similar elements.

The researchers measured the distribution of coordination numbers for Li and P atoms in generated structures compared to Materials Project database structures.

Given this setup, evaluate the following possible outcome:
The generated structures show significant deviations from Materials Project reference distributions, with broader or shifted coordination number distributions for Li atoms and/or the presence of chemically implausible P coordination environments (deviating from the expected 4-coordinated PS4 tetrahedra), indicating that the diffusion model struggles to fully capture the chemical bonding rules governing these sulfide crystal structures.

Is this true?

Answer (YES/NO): NO